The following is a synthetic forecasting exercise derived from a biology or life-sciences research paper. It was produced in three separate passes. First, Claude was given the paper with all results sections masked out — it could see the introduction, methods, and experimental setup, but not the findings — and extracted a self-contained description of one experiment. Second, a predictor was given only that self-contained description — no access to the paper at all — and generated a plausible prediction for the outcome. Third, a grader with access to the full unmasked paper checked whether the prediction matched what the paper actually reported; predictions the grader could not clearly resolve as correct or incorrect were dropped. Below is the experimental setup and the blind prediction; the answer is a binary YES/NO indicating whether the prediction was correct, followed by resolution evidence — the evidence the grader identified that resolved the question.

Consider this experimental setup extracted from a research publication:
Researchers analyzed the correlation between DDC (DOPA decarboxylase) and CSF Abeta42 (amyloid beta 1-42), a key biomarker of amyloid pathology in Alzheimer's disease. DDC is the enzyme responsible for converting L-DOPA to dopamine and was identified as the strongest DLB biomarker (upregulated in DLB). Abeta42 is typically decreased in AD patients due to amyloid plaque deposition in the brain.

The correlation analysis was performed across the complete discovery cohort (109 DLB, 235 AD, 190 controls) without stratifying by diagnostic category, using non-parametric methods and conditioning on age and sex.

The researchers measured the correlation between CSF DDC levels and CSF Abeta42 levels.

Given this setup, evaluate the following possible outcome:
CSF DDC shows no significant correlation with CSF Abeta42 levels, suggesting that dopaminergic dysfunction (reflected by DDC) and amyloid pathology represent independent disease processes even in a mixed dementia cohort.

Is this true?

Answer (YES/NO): NO